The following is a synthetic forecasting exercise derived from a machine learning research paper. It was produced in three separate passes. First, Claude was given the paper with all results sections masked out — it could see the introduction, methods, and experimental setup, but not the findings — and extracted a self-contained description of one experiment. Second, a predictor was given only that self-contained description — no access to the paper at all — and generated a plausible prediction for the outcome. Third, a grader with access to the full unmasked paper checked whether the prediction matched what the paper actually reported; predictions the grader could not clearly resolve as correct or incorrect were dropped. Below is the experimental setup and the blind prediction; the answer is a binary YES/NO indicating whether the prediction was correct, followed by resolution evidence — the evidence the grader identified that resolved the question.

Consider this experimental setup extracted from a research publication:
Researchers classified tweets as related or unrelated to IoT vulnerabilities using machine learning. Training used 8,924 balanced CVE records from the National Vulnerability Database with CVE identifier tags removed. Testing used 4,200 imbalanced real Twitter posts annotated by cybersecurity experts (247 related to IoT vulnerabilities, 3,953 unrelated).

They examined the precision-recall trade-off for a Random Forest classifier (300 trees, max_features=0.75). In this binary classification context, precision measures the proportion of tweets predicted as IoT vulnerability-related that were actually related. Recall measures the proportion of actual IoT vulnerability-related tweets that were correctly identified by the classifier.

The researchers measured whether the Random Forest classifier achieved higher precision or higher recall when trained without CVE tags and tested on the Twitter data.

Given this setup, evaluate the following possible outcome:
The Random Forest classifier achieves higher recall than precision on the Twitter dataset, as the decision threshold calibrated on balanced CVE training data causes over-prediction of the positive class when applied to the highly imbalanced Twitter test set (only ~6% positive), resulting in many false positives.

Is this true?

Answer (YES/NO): YES